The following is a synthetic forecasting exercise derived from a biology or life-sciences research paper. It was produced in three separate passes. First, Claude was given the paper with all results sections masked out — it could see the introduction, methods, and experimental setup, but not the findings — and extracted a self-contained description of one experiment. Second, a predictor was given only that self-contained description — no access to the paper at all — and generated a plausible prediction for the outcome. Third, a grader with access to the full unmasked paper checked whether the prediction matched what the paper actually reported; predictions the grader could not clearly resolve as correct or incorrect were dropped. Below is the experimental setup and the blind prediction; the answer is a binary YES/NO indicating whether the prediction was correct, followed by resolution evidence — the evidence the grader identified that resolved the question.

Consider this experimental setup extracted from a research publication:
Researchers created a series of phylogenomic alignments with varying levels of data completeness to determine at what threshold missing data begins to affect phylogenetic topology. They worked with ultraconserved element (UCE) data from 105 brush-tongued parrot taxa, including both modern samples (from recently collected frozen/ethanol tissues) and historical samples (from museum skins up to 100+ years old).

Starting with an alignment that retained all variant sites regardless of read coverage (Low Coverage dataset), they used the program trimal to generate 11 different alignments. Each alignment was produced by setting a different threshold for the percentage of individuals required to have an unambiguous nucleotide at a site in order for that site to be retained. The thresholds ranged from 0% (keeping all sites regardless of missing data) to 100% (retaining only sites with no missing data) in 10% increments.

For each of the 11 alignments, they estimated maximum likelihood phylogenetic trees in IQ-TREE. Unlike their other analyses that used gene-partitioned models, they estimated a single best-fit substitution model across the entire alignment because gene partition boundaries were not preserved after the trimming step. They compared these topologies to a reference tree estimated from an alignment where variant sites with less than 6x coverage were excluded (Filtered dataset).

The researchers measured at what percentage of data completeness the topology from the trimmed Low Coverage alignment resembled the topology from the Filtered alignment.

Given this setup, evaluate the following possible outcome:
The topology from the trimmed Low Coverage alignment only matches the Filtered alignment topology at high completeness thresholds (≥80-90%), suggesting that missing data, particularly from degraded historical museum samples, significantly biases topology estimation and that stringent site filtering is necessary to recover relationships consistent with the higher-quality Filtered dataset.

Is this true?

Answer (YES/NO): NO